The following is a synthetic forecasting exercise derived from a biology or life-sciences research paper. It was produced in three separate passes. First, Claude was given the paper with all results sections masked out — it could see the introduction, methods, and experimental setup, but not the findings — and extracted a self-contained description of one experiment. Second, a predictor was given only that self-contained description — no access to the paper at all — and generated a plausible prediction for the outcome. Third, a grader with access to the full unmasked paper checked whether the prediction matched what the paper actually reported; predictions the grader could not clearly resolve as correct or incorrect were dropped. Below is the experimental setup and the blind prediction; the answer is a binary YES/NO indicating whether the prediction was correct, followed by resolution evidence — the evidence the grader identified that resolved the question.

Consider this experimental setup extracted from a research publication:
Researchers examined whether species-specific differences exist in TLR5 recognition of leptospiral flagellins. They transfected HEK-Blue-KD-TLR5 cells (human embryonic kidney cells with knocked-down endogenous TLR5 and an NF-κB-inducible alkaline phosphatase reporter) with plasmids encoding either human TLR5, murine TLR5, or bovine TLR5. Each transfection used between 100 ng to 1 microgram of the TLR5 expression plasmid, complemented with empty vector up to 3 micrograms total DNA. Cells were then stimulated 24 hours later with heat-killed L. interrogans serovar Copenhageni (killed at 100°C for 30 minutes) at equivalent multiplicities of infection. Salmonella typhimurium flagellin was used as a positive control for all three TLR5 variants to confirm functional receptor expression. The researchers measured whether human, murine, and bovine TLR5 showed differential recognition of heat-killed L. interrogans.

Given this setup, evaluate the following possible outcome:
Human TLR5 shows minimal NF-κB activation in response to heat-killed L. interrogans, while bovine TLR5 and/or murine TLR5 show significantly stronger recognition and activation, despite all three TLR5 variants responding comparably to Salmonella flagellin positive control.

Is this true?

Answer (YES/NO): NO